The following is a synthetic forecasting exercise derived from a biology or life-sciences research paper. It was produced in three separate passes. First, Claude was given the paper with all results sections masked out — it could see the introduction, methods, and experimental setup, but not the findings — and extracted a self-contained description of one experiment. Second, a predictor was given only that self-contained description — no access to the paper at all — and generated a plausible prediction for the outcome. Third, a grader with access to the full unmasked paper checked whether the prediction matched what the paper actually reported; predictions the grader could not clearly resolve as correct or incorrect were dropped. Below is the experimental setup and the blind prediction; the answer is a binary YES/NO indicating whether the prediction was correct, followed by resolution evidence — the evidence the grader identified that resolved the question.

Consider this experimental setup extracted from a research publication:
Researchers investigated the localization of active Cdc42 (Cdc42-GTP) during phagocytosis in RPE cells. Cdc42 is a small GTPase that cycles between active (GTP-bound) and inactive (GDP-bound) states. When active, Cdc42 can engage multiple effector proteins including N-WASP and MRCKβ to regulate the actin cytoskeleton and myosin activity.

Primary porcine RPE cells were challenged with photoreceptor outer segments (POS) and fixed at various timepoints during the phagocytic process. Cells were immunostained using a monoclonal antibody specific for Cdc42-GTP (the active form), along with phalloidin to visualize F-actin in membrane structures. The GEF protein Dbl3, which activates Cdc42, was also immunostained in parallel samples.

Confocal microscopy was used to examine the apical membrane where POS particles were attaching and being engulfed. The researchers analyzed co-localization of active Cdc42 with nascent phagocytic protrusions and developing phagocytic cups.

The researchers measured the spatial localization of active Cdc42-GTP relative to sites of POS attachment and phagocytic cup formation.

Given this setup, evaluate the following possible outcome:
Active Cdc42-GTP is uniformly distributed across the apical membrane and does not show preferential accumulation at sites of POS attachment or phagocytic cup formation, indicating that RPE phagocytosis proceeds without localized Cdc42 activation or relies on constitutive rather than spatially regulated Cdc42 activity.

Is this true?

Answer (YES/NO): NO